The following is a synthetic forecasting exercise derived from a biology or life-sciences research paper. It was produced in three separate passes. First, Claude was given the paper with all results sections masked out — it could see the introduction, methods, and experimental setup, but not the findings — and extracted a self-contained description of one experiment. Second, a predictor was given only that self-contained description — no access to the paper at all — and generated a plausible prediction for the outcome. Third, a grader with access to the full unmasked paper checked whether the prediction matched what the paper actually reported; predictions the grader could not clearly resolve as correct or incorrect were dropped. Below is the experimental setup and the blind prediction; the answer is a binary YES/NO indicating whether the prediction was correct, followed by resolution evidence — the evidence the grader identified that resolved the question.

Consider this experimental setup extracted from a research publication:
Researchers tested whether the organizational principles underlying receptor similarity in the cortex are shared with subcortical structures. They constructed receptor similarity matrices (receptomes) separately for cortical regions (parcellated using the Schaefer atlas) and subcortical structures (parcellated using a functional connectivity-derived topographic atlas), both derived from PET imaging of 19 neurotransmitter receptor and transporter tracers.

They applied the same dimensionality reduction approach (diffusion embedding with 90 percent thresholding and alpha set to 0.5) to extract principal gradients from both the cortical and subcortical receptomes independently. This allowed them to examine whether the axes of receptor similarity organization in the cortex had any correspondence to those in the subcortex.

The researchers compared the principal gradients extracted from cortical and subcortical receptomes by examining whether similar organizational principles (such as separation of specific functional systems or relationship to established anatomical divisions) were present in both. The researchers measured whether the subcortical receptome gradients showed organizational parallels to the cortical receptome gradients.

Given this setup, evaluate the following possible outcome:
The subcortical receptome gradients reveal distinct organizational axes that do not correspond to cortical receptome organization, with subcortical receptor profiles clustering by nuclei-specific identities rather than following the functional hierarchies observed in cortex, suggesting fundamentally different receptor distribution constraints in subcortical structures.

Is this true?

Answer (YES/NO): NO